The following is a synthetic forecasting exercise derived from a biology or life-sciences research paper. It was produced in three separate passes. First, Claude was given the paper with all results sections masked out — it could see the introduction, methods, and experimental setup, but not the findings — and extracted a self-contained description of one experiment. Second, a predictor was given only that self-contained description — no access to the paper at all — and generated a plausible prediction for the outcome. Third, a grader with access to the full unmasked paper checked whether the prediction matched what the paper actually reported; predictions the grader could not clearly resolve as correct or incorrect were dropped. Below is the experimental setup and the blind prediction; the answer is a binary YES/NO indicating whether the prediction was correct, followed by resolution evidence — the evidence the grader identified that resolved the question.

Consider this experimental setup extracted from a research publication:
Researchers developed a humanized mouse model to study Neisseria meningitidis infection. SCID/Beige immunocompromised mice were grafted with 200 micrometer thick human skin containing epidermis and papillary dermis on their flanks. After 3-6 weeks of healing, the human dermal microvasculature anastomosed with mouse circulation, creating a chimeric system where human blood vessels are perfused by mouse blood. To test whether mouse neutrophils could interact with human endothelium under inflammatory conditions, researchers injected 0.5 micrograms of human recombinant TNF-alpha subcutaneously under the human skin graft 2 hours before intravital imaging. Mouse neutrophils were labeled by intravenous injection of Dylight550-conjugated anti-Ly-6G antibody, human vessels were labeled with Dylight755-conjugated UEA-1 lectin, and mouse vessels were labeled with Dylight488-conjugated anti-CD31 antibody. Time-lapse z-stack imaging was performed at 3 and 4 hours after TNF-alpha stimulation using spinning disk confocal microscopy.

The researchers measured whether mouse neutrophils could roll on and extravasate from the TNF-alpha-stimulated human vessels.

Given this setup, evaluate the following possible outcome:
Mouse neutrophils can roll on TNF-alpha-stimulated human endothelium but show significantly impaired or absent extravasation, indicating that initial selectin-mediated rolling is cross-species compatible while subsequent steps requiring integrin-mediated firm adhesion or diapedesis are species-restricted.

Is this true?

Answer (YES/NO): NO